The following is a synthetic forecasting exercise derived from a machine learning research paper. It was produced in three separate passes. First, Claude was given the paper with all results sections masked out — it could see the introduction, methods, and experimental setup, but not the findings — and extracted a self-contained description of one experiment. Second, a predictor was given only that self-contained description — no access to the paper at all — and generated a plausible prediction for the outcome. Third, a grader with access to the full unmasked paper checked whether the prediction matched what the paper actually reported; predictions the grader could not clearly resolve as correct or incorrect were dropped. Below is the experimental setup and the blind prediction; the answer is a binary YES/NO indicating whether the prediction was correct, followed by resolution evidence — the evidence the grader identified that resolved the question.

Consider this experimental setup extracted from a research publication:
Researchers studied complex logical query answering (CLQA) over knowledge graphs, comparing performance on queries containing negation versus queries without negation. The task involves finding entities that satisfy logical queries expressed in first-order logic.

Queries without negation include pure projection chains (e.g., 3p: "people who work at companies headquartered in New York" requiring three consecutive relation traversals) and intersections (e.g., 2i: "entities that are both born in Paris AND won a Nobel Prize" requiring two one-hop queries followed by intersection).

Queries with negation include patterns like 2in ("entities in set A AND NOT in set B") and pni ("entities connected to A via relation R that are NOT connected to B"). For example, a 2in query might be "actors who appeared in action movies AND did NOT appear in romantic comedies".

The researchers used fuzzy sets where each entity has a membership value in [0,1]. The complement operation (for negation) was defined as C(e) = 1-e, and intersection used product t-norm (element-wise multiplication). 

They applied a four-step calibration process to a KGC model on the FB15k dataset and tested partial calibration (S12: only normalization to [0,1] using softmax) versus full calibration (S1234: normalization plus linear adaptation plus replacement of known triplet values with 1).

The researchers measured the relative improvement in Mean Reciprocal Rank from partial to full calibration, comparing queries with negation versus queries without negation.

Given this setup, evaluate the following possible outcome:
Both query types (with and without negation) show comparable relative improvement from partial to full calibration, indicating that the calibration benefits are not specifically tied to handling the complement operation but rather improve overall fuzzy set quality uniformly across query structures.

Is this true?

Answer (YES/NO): NO